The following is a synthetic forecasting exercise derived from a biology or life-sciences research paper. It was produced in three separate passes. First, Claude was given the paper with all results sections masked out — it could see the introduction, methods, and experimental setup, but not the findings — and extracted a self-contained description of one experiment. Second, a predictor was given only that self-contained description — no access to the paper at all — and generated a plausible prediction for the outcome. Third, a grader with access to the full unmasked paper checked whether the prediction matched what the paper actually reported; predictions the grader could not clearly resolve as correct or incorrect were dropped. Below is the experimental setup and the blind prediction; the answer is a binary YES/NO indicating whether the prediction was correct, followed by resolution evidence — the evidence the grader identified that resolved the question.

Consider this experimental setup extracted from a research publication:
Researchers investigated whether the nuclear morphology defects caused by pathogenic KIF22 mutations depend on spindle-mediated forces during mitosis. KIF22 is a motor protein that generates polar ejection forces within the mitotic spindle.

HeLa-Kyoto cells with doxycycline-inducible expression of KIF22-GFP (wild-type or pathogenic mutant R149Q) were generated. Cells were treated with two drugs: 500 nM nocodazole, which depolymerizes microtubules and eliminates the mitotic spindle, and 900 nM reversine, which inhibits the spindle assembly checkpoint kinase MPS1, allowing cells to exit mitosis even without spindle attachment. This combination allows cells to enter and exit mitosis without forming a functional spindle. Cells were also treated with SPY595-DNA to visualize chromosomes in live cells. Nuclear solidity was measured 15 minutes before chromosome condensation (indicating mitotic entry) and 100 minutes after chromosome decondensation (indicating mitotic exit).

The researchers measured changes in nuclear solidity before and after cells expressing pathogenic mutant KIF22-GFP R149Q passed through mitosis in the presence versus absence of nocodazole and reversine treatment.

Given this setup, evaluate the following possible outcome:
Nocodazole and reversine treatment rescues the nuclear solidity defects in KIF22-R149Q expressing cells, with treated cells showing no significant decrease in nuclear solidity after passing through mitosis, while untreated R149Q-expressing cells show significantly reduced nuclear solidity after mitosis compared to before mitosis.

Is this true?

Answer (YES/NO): NO